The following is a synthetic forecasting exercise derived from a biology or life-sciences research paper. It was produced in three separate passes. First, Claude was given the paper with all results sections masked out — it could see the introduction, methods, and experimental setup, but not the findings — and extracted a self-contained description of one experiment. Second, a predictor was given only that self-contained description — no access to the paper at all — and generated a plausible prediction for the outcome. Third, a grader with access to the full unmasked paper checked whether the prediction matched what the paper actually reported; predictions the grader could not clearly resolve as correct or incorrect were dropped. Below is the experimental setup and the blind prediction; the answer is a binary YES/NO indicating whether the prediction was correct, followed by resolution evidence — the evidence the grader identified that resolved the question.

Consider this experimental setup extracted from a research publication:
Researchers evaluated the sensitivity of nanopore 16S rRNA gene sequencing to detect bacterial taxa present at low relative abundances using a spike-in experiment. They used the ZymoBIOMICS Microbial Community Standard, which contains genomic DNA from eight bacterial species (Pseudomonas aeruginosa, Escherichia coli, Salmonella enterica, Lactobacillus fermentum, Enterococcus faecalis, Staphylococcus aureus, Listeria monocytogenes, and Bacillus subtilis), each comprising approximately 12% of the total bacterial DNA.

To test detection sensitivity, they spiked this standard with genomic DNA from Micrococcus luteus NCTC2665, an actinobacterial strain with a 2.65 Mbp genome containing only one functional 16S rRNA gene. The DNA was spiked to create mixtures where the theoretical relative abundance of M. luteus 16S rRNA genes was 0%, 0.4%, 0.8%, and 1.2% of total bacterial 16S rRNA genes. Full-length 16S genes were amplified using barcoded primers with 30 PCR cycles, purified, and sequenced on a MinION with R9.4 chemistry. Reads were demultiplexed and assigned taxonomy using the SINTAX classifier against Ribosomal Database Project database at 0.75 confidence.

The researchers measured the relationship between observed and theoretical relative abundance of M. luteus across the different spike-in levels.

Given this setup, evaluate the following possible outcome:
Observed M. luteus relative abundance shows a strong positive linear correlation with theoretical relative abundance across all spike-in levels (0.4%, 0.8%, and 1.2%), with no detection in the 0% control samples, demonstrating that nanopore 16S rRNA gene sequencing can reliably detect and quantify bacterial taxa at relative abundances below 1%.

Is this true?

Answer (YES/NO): NO